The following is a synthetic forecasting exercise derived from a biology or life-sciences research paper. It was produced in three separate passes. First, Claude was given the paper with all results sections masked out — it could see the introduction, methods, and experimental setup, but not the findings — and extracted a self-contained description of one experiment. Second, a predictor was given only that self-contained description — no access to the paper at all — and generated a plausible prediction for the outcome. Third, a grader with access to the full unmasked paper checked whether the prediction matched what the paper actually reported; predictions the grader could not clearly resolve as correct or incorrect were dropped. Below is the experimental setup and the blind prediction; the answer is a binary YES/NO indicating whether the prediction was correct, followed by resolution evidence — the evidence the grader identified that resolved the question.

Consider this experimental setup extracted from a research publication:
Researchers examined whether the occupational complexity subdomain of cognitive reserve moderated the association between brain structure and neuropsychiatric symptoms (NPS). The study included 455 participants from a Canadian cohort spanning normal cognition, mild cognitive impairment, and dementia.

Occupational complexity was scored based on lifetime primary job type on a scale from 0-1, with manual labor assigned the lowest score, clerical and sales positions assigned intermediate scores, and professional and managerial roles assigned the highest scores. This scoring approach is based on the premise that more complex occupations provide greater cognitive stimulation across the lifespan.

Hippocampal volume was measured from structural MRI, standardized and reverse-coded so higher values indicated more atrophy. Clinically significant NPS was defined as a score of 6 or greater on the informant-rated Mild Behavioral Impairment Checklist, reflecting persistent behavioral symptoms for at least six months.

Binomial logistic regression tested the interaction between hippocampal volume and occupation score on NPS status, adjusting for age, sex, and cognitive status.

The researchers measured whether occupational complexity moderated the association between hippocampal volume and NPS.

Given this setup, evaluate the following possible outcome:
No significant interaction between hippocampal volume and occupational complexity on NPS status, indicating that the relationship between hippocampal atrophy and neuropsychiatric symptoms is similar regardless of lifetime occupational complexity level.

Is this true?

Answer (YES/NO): YES